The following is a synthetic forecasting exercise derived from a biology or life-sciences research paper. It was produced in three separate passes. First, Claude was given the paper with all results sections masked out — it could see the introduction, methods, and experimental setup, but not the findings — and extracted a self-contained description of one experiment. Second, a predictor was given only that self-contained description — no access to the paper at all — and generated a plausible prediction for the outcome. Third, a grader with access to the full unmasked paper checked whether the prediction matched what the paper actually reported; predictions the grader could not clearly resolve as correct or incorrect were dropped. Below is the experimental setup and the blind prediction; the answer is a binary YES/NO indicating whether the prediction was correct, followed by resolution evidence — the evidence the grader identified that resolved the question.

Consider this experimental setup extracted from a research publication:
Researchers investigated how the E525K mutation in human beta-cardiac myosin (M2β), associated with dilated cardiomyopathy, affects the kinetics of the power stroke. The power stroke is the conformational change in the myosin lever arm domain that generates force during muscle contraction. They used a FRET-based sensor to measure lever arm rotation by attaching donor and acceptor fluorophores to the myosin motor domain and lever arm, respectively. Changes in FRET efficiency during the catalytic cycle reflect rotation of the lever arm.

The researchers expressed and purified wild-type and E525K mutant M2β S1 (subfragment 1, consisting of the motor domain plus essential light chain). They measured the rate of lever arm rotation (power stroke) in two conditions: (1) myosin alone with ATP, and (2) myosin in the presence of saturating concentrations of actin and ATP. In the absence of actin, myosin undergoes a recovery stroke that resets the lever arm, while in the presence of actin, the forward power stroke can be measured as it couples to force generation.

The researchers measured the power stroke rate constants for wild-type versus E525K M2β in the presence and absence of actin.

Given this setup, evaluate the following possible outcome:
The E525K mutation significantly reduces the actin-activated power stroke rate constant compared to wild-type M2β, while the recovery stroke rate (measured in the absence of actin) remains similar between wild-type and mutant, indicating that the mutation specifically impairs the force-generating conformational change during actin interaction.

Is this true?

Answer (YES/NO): NO